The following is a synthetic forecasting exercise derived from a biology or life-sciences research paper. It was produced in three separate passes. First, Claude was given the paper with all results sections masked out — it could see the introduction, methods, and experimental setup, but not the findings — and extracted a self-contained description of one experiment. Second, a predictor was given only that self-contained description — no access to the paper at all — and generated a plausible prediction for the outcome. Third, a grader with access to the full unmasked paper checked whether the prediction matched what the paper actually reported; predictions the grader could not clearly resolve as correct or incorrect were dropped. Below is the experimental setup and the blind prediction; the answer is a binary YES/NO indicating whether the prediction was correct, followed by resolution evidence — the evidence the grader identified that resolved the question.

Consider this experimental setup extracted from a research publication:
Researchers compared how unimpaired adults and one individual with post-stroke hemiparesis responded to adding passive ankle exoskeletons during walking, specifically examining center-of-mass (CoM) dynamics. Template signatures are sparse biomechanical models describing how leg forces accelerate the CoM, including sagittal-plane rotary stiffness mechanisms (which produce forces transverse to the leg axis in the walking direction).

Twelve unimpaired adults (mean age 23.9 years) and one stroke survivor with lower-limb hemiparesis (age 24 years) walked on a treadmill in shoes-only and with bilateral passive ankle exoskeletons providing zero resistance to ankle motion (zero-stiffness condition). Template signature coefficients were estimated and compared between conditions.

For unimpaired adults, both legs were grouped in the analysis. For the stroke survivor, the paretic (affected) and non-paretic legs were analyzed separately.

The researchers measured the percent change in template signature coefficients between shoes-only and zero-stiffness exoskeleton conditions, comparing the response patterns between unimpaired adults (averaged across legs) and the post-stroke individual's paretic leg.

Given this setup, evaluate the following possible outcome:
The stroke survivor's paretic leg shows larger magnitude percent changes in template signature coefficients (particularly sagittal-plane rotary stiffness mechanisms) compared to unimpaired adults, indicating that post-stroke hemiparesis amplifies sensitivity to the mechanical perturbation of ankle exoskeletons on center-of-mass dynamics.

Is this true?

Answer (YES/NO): YES